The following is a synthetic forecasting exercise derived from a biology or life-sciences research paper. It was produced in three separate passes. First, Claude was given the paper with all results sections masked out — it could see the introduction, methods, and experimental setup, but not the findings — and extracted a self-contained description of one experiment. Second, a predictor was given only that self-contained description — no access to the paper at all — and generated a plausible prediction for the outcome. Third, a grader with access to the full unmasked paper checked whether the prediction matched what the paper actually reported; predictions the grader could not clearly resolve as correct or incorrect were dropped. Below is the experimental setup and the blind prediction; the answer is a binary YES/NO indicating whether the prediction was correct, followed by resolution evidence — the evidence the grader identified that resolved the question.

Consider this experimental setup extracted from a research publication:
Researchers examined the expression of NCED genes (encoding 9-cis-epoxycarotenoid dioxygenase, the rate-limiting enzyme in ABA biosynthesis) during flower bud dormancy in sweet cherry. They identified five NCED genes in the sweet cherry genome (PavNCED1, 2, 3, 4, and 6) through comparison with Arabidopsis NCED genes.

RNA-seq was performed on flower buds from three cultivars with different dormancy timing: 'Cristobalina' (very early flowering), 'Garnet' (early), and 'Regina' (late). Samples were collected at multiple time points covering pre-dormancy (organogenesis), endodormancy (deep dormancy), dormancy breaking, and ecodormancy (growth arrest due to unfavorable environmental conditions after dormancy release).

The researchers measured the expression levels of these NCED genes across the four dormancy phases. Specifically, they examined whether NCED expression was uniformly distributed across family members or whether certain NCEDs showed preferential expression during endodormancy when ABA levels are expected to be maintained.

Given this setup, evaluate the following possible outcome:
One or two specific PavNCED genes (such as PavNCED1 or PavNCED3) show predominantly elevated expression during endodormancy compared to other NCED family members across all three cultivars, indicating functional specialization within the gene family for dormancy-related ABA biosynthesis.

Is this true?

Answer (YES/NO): NO